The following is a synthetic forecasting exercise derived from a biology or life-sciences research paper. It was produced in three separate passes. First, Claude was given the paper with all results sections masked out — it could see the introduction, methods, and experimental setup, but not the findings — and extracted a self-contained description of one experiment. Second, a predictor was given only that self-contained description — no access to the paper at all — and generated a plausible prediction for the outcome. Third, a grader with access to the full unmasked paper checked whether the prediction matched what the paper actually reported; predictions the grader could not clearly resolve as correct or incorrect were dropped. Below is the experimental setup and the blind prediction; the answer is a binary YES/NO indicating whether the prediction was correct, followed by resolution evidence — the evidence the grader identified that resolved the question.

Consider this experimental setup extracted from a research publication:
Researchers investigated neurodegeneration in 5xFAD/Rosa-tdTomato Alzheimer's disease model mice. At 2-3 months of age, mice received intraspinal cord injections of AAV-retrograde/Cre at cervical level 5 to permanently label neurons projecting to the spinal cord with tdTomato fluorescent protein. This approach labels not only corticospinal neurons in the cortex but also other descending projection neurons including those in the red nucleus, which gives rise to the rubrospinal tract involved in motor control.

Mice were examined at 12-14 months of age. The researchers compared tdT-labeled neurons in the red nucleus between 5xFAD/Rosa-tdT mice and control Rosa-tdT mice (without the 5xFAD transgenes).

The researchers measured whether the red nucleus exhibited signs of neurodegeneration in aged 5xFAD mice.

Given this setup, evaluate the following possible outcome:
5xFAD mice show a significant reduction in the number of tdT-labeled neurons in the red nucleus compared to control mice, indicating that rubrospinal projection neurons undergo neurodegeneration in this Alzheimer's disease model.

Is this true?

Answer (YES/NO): NO